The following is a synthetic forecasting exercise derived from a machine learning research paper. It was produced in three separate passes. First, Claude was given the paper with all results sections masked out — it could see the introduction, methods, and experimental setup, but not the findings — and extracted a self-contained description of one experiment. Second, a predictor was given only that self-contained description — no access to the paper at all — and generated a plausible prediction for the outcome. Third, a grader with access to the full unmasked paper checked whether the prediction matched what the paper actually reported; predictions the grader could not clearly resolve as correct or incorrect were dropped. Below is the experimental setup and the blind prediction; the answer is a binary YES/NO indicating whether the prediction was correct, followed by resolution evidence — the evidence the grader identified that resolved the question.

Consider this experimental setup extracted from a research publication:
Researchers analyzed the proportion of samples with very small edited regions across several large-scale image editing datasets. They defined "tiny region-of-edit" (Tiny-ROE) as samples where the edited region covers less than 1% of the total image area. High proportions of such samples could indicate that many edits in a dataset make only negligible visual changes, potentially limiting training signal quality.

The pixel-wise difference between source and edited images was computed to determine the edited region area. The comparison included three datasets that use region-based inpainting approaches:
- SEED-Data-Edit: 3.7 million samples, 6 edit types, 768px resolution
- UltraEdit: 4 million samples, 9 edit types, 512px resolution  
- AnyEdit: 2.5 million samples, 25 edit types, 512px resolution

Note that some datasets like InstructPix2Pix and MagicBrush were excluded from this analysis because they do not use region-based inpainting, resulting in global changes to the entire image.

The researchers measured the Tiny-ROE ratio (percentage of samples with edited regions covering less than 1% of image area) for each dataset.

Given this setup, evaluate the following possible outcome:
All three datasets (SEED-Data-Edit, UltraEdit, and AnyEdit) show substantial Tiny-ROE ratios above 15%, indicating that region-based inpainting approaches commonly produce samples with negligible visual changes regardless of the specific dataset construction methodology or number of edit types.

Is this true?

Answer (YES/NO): NO